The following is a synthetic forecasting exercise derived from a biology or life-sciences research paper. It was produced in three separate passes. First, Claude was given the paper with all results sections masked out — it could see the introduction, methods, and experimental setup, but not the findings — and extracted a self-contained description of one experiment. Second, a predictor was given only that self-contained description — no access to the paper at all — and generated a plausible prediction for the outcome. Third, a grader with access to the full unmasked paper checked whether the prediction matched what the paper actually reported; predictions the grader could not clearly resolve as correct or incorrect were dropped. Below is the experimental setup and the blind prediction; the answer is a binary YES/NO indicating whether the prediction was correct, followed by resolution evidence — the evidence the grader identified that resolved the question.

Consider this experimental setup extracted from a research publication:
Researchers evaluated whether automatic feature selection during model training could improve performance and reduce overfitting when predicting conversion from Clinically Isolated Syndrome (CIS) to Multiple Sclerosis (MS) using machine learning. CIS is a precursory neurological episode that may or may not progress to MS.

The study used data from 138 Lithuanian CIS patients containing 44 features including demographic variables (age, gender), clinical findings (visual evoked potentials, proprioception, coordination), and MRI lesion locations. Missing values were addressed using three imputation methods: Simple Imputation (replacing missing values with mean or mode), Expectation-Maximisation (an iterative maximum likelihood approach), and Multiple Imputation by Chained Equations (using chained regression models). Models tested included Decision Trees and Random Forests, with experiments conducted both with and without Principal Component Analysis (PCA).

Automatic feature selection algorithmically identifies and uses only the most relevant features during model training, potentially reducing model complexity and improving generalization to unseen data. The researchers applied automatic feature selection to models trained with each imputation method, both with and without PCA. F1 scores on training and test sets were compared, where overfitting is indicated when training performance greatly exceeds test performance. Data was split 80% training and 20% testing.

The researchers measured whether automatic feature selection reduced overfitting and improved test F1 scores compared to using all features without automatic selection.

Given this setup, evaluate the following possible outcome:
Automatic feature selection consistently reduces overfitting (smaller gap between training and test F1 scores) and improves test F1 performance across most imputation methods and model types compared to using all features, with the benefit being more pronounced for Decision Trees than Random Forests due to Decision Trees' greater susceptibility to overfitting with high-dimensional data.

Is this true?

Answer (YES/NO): NO